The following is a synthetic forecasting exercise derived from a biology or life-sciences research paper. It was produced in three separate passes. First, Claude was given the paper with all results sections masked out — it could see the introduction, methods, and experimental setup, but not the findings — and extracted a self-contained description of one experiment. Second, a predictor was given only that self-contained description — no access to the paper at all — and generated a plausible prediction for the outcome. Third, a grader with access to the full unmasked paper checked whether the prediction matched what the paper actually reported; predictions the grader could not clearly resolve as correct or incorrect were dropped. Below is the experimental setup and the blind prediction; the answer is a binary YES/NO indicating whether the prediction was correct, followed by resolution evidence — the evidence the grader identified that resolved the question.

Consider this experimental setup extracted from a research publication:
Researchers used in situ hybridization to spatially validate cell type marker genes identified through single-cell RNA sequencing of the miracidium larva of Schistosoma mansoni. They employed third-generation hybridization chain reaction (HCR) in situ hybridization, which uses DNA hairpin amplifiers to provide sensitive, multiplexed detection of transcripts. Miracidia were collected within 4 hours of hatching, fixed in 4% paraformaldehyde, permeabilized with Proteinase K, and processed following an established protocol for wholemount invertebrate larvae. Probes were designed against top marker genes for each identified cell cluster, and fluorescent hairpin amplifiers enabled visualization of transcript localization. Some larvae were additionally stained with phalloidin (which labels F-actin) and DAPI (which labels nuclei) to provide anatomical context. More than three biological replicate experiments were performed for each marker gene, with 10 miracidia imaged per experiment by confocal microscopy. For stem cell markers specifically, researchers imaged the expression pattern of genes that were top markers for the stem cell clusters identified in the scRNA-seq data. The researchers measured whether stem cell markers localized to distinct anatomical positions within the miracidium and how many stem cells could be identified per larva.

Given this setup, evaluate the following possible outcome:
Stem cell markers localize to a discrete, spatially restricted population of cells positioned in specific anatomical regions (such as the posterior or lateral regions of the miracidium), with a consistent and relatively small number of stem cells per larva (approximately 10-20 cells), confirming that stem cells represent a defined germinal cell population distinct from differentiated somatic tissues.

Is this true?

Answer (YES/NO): NO